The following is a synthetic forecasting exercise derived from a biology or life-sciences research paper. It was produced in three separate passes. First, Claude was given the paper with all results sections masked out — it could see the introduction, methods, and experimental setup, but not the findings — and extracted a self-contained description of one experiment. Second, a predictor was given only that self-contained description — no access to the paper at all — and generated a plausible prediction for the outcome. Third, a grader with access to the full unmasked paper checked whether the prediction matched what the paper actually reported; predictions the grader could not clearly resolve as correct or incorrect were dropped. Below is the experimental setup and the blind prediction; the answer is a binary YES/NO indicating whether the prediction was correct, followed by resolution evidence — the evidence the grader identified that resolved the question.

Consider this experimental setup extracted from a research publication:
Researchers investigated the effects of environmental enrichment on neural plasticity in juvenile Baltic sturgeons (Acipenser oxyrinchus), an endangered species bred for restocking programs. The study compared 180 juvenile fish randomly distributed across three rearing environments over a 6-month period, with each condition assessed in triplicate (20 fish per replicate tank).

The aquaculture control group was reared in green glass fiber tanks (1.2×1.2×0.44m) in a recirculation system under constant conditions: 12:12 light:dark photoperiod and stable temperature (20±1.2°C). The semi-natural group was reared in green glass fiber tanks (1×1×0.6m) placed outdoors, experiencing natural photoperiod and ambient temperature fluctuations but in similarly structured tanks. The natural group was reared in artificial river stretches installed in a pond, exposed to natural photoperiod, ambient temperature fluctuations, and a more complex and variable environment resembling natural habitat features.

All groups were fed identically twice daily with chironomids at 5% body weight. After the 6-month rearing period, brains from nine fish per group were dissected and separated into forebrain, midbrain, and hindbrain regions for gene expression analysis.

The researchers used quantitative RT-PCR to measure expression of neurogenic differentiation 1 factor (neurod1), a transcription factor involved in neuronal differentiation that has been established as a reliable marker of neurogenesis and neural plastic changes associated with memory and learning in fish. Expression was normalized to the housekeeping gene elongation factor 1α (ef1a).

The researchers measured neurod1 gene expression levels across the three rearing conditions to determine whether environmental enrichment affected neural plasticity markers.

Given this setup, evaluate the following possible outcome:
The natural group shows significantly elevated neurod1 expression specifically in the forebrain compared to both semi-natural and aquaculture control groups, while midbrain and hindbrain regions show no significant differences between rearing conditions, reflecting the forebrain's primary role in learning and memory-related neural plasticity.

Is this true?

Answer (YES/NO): NO